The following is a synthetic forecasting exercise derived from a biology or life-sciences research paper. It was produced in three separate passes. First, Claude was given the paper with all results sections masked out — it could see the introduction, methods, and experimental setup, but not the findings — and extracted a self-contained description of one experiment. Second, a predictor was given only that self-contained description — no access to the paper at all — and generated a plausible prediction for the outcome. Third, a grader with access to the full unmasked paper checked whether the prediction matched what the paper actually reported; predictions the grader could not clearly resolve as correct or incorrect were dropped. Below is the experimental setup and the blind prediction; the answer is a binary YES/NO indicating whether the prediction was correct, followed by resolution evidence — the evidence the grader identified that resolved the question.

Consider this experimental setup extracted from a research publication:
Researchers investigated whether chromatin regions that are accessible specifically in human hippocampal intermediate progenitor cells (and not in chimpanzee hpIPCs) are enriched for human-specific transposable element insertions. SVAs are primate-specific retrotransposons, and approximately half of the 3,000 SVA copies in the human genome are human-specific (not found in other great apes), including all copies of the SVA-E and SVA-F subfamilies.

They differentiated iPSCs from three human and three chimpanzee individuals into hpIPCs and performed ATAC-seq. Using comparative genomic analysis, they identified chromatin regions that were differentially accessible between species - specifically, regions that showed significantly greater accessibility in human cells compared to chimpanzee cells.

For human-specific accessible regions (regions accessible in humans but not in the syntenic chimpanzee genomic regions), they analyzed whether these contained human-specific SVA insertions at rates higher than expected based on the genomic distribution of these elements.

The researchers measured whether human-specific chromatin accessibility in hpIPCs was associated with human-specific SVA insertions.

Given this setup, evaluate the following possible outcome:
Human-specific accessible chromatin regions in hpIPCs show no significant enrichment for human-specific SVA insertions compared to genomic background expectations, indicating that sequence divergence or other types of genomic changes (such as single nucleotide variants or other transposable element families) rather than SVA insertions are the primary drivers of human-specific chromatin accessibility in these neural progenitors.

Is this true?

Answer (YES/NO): NO